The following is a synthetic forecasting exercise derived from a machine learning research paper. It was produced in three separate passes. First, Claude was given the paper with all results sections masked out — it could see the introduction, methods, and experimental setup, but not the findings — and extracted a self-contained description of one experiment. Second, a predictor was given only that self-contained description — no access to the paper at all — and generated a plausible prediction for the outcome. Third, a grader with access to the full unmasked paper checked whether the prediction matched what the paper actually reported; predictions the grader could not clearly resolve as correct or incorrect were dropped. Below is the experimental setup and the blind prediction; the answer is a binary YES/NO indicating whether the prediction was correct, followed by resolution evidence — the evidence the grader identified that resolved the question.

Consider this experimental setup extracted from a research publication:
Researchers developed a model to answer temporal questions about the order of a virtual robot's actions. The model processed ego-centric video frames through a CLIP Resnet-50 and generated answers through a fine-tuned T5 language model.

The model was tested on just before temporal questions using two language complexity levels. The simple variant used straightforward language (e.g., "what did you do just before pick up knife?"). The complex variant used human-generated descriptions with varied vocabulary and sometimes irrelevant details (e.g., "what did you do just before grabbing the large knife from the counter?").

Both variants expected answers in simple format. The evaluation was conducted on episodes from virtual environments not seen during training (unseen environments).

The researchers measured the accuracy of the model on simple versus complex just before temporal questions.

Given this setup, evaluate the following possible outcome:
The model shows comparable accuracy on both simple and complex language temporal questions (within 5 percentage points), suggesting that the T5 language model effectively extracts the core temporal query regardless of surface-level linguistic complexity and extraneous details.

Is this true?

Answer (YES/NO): YES